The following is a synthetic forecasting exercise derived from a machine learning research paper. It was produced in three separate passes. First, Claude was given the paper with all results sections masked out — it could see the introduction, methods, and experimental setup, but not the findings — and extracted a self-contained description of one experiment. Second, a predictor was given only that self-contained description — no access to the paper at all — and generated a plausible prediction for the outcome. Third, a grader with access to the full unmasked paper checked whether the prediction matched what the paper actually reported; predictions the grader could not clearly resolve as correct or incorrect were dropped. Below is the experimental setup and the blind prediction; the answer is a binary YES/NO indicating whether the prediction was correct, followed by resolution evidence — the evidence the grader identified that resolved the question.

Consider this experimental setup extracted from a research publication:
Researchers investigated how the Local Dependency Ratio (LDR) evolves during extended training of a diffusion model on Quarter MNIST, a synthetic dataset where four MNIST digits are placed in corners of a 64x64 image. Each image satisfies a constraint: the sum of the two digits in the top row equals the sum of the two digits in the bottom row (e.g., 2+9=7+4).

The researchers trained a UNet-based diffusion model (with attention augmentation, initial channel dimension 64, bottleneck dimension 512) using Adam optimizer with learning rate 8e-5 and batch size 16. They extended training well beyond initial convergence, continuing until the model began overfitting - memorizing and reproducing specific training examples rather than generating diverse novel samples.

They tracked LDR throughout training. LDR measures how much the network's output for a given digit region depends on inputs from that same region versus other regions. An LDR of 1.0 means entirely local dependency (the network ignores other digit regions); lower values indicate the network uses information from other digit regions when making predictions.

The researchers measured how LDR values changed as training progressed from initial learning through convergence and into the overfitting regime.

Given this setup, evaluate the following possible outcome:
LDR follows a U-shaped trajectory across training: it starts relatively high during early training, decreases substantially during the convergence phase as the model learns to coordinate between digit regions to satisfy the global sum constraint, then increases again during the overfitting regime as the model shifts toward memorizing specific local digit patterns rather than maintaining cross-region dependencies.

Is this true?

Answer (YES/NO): NO